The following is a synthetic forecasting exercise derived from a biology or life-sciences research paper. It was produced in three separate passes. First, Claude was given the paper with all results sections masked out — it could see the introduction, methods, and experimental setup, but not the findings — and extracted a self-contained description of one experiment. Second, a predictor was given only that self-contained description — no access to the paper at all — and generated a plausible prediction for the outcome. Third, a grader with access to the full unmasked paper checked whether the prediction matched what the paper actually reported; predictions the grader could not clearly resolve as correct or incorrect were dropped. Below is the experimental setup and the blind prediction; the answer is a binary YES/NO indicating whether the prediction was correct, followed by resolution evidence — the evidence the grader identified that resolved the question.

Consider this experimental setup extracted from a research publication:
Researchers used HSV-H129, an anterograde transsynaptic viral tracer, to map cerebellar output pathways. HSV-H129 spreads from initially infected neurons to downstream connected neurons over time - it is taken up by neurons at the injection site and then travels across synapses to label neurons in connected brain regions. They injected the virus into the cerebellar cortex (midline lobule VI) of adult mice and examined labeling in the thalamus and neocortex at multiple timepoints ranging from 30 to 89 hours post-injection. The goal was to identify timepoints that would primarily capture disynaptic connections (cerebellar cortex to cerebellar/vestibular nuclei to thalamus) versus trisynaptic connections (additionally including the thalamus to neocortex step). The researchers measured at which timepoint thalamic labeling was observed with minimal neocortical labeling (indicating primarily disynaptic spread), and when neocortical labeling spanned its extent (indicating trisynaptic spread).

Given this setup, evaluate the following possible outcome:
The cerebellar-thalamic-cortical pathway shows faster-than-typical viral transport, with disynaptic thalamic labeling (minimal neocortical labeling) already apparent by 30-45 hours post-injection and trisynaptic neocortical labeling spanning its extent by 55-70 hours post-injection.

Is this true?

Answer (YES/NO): NO